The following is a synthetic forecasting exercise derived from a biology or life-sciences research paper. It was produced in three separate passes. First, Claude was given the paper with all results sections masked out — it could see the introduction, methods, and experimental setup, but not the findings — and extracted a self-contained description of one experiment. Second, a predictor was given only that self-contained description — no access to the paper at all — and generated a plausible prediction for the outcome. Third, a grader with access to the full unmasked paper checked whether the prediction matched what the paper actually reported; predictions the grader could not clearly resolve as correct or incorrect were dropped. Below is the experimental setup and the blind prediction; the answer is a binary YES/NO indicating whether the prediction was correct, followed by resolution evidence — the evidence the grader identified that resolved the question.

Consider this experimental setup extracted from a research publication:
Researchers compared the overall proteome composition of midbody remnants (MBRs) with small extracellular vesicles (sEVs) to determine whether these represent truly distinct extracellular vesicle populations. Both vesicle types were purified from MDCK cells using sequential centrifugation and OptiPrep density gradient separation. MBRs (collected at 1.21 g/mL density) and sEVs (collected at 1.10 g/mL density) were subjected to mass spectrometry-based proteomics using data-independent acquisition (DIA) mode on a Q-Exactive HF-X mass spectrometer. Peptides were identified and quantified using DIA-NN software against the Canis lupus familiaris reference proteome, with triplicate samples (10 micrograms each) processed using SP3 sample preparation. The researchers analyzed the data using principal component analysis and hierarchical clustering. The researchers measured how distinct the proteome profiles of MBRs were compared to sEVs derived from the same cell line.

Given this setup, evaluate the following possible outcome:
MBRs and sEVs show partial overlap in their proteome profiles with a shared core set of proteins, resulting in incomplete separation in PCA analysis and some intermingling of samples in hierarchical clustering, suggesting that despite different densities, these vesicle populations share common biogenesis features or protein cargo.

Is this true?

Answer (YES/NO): NO